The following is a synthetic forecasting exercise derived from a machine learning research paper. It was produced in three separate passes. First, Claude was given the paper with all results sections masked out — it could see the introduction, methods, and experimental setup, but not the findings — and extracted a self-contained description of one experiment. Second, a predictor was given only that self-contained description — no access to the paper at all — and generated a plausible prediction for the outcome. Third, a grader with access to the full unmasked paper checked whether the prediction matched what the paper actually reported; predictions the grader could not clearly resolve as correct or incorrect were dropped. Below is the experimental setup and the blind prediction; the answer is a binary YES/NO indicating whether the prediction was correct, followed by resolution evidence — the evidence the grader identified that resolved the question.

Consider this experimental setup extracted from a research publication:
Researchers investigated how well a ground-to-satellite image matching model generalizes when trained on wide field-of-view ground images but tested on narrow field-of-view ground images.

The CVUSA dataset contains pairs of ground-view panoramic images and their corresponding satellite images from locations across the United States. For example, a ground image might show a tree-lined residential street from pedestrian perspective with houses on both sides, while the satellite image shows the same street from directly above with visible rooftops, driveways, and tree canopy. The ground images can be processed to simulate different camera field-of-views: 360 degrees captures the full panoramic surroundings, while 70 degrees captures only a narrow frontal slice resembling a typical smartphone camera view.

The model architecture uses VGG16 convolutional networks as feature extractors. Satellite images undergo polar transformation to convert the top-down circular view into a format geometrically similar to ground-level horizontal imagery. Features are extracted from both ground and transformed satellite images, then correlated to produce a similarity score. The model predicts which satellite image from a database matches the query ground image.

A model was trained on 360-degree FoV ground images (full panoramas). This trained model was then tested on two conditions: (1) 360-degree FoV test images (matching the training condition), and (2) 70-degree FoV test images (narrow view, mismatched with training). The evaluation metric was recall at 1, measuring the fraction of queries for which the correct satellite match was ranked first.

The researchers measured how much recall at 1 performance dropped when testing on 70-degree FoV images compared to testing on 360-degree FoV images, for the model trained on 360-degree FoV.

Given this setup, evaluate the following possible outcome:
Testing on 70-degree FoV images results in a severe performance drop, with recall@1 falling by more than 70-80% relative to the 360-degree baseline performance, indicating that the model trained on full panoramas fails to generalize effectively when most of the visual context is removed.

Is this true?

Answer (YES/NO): YES